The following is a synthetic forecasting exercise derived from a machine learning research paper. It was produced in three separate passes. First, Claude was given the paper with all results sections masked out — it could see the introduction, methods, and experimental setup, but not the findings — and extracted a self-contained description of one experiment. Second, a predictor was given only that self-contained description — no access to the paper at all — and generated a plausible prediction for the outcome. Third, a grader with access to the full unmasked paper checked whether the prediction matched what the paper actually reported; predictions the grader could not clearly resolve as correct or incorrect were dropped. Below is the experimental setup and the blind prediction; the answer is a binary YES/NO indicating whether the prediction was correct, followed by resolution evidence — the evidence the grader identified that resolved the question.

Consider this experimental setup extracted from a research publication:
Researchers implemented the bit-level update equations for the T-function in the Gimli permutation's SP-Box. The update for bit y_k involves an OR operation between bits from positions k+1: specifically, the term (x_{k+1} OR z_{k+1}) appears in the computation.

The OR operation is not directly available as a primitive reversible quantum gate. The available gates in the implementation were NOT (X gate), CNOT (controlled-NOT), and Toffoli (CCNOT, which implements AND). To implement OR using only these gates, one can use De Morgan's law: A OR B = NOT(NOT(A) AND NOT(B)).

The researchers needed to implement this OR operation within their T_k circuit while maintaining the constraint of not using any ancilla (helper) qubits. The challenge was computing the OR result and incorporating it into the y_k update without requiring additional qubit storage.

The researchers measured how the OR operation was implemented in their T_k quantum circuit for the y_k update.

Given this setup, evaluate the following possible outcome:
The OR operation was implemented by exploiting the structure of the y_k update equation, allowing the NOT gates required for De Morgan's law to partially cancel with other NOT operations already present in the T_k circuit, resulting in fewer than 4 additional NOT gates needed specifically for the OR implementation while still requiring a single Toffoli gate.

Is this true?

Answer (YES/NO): NO